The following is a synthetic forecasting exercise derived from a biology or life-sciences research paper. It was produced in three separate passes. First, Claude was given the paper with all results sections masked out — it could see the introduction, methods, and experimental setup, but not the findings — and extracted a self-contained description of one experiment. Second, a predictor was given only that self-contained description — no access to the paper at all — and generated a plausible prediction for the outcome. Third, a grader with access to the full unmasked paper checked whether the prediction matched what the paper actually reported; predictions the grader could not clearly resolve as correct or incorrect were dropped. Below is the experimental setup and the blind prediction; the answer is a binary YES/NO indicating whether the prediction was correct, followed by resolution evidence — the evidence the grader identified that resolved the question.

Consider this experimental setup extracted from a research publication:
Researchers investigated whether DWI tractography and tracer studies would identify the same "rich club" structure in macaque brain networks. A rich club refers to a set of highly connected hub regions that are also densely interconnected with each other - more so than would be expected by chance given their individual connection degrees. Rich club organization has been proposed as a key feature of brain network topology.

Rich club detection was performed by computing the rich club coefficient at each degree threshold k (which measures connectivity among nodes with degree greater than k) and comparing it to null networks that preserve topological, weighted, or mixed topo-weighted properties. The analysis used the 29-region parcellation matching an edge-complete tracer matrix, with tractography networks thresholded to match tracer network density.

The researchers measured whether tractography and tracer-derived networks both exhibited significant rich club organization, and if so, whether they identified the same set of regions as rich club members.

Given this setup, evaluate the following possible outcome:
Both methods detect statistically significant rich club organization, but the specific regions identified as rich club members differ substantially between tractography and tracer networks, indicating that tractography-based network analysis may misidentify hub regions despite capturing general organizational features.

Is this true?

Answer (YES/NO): NO